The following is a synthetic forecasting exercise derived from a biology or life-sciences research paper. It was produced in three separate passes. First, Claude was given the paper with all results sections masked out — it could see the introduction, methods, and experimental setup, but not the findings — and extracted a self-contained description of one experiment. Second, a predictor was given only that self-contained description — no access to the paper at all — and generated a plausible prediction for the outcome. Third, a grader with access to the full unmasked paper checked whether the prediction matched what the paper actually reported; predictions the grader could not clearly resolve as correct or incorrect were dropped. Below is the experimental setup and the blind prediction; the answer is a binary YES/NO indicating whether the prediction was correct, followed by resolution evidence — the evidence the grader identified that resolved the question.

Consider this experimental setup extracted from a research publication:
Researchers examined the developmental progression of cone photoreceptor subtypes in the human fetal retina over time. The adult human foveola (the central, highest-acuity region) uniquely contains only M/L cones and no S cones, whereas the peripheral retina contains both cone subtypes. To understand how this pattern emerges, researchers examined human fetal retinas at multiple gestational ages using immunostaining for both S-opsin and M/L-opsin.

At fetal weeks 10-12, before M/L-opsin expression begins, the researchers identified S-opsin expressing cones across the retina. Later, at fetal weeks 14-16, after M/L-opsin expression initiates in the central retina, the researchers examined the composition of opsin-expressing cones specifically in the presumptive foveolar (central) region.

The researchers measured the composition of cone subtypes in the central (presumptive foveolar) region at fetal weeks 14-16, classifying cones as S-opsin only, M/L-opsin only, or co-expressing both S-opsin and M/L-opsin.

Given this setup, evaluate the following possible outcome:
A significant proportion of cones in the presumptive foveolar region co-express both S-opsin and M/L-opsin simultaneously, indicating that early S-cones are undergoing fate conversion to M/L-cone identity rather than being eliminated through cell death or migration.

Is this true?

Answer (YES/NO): NO